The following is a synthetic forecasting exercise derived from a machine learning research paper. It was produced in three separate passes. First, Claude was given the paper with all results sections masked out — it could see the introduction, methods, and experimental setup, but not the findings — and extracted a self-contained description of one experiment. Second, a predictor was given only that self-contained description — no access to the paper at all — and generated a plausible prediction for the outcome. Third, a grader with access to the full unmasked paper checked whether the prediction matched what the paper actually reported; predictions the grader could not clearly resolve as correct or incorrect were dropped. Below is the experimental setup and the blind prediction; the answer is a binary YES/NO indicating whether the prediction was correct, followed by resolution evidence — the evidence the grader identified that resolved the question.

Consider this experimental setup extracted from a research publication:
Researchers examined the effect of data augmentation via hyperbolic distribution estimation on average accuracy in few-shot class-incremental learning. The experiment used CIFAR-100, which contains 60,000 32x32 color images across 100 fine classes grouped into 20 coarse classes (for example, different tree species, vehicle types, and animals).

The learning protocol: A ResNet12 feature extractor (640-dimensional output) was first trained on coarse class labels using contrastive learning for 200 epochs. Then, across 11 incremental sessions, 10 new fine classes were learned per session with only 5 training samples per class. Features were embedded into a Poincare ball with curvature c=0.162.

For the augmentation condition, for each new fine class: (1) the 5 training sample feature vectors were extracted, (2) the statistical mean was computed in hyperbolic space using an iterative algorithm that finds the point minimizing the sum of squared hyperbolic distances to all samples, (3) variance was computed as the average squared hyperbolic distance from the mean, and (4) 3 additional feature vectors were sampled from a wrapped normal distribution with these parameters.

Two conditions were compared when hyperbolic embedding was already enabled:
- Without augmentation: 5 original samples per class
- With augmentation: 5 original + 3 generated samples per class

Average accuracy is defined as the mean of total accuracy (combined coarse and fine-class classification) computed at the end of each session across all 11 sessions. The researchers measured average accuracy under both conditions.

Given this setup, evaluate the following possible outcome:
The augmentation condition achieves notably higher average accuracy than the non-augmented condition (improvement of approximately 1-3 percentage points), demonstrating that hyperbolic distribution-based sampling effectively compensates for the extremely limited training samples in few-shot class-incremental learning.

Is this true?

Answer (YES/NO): NO